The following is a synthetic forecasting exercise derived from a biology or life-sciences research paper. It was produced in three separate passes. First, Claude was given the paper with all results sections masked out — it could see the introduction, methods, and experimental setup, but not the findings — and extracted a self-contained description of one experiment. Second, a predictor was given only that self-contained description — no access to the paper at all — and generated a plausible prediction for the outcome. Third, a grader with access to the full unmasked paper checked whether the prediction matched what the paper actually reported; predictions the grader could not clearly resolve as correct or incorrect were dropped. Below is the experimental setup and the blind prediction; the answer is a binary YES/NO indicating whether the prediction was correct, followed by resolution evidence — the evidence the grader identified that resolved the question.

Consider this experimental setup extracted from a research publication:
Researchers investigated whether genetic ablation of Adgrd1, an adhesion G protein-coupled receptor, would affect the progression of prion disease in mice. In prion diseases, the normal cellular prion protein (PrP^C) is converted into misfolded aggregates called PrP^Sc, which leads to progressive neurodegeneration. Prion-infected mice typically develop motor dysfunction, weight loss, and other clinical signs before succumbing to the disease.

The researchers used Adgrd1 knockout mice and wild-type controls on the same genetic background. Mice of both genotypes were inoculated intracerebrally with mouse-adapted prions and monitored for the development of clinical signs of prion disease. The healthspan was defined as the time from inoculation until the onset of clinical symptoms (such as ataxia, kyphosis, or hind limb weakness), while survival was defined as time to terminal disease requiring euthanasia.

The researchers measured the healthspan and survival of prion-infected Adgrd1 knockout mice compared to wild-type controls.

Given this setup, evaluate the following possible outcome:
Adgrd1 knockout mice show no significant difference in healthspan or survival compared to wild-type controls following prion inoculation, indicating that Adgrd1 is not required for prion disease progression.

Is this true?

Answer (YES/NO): NO